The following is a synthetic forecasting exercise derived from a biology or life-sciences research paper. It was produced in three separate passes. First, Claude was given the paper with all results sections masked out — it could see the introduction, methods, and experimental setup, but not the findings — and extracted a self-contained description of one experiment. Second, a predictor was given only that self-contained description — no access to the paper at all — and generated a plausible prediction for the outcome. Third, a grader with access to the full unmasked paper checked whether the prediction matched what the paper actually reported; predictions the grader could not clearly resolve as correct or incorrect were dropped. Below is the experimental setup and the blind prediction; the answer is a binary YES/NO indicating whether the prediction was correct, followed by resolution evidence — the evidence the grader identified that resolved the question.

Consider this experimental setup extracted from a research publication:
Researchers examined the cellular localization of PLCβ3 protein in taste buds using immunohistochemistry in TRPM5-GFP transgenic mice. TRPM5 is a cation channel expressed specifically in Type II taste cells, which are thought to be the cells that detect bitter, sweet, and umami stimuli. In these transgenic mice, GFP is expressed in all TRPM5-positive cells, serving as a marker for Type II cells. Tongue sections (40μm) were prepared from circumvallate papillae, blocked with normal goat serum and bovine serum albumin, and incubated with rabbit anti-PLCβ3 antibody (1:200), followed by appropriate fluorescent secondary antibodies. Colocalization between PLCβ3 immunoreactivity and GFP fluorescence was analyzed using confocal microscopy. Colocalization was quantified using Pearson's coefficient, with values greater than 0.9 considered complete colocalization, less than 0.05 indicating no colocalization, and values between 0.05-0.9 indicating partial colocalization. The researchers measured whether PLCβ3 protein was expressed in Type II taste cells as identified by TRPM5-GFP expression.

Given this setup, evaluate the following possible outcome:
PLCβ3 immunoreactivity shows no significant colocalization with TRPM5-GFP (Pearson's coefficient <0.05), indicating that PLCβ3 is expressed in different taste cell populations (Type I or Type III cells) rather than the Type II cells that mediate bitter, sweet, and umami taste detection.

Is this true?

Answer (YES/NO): NO